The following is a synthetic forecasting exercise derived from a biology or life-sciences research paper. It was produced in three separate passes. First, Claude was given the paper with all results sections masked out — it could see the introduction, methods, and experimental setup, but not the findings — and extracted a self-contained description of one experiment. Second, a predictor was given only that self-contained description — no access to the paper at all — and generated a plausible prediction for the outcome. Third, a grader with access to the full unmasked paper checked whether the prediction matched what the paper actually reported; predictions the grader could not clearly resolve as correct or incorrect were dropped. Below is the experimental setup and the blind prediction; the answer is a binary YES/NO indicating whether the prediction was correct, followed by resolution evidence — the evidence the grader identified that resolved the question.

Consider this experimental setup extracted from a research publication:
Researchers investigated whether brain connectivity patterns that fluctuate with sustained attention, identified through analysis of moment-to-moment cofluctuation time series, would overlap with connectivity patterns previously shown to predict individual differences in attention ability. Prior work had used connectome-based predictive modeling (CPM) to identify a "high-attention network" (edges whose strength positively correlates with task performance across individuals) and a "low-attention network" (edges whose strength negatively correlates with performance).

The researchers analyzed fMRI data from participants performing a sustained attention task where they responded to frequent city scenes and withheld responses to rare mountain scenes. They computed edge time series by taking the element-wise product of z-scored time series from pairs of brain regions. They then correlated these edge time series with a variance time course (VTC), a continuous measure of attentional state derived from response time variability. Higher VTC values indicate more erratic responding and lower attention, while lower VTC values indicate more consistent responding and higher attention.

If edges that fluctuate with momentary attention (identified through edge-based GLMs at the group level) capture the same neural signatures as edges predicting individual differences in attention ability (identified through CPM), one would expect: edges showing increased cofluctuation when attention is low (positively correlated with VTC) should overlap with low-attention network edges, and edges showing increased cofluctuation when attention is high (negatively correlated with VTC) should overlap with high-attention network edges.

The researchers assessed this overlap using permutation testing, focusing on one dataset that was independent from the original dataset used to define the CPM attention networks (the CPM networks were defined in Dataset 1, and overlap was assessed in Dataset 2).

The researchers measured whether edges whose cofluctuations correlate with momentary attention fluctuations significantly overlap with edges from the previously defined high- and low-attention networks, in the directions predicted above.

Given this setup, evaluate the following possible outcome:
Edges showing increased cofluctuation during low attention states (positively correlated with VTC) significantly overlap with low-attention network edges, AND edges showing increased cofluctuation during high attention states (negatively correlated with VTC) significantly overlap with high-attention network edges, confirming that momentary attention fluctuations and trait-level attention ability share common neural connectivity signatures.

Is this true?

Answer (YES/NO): YES